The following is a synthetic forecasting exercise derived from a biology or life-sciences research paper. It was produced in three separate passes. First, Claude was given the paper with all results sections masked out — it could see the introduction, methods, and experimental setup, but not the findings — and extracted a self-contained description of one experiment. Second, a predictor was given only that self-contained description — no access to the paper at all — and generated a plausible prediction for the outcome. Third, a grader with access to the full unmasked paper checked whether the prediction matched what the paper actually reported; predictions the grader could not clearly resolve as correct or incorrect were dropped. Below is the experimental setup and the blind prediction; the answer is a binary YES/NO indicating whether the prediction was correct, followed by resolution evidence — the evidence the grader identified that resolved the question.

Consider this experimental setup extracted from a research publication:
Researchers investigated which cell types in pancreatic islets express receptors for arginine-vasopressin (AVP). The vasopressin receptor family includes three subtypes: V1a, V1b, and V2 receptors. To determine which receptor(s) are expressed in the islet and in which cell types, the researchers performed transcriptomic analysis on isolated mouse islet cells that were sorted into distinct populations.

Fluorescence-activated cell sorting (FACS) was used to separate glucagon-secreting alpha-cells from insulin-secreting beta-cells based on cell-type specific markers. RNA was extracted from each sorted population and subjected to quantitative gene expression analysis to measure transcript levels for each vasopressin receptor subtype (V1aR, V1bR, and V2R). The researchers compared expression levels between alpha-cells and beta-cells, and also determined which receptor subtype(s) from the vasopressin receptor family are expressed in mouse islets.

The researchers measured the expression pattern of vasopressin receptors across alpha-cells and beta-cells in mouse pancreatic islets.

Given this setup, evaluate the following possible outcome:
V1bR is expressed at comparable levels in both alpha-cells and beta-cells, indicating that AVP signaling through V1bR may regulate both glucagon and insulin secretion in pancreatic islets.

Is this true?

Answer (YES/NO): NO